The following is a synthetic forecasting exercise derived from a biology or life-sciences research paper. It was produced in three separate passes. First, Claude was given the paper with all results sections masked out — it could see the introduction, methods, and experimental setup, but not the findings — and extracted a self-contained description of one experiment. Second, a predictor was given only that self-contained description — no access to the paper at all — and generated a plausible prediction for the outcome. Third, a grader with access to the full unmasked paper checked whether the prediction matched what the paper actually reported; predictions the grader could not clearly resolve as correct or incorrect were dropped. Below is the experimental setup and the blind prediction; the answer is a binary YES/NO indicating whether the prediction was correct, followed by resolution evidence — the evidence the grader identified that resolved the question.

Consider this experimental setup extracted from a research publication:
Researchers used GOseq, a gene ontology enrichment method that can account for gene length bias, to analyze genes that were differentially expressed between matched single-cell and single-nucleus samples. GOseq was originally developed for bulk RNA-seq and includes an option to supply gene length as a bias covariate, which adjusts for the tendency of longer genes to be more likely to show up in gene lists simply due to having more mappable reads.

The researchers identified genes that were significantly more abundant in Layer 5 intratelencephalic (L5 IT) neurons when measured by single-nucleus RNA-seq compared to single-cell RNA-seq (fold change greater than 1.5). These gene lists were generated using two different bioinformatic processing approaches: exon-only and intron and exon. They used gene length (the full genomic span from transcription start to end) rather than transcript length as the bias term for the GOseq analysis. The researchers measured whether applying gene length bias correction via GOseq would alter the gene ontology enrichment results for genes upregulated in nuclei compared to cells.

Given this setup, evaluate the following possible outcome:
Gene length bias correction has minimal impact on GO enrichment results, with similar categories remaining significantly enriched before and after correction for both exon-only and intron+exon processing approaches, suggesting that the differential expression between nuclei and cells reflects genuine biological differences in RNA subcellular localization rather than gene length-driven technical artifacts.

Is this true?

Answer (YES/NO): NO